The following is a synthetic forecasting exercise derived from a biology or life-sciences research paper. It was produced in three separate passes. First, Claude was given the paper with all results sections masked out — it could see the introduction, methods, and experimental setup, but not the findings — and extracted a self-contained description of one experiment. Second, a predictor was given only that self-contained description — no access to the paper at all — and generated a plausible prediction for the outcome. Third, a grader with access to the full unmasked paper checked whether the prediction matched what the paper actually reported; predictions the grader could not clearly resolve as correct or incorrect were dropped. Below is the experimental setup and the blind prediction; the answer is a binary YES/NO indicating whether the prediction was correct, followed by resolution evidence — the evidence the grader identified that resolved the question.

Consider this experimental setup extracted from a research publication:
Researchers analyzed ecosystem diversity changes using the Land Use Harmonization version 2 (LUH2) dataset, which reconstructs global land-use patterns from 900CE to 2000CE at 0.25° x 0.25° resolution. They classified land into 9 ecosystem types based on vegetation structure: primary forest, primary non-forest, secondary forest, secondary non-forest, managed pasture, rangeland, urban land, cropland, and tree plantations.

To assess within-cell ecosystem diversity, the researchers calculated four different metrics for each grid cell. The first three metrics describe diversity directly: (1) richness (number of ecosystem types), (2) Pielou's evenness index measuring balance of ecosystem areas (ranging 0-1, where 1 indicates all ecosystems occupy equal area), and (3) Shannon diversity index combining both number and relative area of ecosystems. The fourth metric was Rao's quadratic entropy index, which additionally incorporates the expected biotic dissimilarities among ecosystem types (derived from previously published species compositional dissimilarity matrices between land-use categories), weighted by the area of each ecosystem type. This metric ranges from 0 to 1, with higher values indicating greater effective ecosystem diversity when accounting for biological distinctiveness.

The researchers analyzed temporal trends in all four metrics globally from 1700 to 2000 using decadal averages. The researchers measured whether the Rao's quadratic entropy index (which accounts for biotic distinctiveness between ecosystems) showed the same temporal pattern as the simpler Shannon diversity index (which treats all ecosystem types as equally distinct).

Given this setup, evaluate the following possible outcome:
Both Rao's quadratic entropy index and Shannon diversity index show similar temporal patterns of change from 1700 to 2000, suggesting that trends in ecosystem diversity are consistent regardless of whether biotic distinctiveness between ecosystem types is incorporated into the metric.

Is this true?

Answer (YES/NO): NO